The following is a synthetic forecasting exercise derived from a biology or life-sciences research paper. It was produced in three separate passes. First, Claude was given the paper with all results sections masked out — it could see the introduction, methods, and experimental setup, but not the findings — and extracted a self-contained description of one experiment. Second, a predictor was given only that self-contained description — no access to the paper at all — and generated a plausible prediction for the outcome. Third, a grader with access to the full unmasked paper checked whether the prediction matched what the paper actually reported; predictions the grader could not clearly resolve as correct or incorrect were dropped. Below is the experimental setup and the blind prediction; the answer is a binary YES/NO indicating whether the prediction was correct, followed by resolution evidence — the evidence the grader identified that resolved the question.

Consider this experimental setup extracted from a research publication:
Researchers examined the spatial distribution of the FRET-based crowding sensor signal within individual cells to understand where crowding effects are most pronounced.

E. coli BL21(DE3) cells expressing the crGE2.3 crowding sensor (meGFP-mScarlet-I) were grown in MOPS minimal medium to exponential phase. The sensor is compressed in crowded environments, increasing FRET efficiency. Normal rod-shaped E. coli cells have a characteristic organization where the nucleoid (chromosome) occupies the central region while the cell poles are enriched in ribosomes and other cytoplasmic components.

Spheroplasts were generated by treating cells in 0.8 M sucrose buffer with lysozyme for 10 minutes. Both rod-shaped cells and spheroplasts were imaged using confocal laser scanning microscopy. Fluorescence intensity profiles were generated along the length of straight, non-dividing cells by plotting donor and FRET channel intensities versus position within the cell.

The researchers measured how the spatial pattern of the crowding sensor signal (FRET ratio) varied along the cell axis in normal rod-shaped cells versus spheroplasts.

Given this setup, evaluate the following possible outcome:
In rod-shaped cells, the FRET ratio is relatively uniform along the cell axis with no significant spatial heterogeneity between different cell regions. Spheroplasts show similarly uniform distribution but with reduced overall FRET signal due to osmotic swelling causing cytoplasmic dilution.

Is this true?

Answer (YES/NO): NO